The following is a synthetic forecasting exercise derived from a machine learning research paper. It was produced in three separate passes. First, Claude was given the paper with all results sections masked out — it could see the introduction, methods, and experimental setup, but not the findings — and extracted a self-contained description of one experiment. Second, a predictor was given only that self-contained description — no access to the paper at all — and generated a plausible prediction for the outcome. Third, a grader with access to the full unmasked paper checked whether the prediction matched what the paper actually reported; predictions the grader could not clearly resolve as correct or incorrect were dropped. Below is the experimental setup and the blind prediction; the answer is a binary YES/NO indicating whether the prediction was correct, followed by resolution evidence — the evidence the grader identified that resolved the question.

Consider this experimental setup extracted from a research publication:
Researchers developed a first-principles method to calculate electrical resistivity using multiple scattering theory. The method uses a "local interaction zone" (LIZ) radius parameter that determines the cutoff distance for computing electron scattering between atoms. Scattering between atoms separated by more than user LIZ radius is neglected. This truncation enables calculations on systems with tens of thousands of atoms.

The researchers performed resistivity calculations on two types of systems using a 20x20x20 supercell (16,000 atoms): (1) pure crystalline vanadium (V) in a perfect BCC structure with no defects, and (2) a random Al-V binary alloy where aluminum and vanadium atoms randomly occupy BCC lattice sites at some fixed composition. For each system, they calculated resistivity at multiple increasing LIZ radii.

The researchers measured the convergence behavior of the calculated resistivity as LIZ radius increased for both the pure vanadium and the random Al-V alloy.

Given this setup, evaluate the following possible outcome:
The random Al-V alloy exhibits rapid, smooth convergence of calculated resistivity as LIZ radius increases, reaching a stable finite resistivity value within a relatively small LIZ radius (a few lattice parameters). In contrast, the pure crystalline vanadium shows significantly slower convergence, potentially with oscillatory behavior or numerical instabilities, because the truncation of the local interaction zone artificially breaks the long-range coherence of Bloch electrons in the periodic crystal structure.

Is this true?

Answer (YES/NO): NO